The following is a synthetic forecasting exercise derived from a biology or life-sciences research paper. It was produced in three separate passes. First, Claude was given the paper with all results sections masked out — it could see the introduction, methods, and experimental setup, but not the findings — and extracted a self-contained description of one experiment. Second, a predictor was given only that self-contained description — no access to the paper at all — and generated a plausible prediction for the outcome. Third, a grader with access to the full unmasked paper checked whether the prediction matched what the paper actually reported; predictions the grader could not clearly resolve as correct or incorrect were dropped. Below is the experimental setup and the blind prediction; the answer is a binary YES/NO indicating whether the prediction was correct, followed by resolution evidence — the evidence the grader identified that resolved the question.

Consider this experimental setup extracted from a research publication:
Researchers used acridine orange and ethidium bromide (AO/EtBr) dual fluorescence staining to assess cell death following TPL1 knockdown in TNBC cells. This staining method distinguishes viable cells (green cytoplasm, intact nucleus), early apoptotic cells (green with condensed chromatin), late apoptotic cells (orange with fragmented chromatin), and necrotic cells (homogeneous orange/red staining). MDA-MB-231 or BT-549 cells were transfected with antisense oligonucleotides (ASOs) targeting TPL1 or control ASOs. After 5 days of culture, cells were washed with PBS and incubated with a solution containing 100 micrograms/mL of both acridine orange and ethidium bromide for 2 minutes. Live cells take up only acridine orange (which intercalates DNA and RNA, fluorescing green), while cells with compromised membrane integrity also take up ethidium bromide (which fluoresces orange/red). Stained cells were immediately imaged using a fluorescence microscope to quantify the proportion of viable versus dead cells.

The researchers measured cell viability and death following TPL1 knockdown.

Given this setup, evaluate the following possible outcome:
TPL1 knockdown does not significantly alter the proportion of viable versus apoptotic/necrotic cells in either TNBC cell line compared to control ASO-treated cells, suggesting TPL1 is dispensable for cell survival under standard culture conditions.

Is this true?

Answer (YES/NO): NO